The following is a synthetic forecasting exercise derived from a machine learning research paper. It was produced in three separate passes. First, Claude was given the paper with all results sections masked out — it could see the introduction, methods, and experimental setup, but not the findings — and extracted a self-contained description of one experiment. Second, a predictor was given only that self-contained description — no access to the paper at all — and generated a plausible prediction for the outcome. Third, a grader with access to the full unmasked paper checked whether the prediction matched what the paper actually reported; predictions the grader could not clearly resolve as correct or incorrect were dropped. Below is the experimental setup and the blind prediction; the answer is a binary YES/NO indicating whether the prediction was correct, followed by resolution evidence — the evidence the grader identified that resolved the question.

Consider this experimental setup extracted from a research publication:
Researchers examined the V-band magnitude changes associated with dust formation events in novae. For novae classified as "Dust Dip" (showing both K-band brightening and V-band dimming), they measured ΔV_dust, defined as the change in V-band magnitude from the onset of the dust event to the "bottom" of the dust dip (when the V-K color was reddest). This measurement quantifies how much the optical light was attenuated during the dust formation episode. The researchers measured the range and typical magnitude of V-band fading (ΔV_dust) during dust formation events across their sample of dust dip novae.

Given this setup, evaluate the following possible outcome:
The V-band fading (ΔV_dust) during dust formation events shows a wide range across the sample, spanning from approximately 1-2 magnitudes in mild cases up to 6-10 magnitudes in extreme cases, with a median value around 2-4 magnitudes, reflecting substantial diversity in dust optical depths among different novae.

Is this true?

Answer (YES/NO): YES